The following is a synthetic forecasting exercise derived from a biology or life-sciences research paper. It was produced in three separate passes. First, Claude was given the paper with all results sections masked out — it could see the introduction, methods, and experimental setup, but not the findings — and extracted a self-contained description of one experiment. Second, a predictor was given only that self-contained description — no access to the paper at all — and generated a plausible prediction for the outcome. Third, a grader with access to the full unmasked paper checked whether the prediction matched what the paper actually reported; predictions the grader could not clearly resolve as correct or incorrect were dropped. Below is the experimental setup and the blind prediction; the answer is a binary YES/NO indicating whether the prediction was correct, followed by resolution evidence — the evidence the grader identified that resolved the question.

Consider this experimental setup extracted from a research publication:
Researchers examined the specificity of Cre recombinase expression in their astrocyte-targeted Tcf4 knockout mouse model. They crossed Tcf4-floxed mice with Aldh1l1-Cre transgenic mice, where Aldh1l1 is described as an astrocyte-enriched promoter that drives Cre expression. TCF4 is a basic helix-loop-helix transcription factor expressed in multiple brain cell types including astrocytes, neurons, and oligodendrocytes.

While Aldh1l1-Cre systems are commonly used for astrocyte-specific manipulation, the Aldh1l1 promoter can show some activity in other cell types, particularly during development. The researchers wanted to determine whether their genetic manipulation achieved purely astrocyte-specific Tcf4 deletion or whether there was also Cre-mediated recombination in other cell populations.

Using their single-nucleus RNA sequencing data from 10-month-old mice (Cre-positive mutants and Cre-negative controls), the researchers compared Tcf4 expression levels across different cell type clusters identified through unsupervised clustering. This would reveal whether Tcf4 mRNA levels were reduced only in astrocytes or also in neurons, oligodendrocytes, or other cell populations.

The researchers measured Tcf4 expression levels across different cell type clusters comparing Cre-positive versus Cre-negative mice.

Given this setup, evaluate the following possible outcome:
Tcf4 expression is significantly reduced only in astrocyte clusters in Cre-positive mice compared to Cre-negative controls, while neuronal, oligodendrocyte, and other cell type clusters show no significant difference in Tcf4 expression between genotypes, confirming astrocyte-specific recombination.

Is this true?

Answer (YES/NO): NO